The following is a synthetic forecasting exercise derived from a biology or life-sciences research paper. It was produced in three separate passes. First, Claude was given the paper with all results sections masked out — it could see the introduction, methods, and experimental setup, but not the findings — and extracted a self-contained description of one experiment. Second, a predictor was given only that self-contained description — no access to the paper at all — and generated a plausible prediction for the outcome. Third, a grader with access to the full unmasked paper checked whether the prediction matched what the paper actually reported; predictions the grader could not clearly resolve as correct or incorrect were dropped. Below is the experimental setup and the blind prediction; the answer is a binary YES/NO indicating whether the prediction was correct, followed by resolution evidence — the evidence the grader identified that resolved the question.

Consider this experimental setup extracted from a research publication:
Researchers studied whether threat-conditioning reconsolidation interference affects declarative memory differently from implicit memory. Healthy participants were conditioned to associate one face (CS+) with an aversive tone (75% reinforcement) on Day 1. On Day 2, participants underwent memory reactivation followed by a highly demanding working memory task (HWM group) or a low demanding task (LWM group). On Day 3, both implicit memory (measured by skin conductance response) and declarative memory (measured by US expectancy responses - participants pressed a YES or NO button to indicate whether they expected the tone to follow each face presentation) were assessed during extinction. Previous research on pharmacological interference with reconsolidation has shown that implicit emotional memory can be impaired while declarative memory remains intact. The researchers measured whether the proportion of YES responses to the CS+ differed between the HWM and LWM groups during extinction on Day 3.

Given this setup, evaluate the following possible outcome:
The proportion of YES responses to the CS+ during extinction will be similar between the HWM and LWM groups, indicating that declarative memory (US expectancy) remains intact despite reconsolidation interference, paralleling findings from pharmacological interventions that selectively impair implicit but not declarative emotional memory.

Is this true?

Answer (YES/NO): YES